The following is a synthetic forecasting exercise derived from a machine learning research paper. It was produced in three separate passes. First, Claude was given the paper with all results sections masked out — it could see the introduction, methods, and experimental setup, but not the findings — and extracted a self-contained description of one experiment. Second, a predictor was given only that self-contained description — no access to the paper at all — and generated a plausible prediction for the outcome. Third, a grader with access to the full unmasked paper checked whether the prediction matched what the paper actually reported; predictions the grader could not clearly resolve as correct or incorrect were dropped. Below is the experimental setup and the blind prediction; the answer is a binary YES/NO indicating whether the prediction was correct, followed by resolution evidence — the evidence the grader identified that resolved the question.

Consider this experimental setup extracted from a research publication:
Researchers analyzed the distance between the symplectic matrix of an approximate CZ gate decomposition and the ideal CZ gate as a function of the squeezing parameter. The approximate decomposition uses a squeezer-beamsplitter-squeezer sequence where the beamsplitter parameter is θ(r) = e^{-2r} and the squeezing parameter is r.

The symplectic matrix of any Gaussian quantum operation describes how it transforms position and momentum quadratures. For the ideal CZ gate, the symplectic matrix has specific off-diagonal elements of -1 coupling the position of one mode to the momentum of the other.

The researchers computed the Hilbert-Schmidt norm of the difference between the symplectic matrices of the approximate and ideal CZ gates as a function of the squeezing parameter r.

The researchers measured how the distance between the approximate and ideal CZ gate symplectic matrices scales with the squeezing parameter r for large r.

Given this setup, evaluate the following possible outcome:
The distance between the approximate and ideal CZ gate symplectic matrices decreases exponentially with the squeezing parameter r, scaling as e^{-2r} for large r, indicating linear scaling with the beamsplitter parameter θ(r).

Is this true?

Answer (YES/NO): NO